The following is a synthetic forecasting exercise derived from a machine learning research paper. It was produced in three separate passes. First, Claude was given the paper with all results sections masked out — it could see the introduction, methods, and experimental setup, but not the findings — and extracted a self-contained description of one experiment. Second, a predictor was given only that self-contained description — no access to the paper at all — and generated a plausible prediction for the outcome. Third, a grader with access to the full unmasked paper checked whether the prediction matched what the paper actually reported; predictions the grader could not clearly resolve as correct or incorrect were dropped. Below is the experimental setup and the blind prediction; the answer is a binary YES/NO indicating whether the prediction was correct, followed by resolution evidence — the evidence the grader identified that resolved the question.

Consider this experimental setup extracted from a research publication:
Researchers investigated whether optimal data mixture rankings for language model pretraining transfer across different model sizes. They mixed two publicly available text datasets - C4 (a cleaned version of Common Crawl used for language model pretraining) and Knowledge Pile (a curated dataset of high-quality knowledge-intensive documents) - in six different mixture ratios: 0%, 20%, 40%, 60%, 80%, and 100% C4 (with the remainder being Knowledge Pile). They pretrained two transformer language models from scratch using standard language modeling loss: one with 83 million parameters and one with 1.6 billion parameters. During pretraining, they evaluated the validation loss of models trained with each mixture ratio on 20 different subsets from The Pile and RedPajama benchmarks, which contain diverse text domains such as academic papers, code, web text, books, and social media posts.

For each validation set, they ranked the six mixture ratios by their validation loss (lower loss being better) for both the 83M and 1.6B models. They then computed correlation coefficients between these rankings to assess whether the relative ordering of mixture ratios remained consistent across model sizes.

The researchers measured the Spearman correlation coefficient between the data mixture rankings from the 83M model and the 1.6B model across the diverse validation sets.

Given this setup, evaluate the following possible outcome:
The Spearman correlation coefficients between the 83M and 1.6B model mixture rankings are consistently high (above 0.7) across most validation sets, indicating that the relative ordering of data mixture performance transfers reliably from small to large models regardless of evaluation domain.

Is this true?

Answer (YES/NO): YES